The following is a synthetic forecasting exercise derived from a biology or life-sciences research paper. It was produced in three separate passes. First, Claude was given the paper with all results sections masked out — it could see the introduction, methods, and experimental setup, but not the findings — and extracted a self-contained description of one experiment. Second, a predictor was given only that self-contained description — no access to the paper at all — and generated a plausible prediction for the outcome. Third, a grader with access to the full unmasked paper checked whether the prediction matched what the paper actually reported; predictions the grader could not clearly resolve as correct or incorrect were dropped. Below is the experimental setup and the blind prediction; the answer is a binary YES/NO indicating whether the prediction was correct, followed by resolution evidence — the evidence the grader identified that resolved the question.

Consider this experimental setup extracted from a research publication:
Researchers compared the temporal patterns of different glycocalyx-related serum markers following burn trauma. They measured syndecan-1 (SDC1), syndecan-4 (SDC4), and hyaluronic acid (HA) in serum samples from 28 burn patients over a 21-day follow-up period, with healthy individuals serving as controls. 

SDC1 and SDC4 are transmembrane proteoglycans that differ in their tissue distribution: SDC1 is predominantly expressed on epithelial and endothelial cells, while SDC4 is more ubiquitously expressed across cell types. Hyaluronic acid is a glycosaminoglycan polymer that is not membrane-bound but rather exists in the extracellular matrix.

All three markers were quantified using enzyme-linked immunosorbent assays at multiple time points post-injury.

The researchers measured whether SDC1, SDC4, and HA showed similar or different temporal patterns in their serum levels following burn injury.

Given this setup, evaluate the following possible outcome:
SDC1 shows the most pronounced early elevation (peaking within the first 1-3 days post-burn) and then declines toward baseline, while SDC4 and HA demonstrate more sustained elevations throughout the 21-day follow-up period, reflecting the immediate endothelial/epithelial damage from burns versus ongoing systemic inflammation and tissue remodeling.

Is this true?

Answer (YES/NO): NO